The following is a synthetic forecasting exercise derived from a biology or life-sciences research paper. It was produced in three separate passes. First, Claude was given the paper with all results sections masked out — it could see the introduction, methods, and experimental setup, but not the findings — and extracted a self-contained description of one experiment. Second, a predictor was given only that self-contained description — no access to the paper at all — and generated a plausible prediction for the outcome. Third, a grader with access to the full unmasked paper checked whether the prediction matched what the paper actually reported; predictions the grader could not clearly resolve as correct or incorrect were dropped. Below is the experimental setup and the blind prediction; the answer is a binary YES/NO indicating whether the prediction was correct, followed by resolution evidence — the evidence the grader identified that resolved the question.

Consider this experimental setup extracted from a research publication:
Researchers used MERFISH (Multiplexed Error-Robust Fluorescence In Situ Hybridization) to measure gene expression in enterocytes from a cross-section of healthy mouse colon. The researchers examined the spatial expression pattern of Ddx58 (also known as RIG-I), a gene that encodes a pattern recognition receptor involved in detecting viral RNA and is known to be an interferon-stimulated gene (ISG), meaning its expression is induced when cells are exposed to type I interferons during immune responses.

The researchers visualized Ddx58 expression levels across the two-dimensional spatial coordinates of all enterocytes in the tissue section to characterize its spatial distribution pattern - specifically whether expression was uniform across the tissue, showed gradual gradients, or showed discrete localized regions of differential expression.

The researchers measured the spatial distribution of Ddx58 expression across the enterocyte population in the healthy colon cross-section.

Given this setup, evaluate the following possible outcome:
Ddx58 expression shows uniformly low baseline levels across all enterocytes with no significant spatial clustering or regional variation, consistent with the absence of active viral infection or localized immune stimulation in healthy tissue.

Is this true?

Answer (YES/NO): NO